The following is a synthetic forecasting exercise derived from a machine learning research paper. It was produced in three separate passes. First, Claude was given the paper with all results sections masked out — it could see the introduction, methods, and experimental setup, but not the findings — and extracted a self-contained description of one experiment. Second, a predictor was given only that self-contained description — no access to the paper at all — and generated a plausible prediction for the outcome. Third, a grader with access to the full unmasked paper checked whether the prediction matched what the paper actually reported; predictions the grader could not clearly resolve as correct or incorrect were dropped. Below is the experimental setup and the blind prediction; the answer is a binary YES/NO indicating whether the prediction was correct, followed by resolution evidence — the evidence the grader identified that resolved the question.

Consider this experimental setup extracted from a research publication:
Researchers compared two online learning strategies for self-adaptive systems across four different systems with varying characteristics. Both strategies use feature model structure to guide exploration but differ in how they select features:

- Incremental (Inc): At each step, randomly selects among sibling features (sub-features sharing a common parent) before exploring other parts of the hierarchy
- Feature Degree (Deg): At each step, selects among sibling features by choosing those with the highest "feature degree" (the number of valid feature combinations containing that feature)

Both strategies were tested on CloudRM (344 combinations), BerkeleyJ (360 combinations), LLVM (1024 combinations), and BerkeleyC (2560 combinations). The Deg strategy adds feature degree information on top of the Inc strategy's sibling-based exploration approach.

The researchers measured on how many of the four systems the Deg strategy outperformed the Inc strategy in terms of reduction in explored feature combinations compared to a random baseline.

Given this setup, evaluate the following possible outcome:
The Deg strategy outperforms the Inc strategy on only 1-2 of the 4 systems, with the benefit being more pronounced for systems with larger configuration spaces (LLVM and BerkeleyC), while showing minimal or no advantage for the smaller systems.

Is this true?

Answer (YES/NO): NO